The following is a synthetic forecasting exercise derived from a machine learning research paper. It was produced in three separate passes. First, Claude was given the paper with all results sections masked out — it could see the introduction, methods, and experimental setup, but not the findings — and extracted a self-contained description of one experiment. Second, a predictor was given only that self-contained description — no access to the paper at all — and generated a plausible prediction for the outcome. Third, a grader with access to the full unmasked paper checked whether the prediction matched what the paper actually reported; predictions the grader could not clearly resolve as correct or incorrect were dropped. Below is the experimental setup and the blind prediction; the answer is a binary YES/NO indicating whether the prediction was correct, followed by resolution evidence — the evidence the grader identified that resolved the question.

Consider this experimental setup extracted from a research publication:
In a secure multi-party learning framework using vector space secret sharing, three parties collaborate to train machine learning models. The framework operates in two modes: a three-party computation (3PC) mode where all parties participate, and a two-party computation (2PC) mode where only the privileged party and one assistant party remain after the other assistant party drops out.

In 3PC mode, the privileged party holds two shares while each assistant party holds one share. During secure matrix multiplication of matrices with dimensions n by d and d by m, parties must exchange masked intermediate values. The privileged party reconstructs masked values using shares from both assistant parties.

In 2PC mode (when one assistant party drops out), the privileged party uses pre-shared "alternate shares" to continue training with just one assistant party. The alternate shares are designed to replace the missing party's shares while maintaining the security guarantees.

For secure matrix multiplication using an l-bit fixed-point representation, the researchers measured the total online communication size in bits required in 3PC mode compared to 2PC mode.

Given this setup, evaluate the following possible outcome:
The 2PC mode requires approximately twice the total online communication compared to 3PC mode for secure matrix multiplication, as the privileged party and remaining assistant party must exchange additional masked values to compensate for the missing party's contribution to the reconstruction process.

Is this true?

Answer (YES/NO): NO